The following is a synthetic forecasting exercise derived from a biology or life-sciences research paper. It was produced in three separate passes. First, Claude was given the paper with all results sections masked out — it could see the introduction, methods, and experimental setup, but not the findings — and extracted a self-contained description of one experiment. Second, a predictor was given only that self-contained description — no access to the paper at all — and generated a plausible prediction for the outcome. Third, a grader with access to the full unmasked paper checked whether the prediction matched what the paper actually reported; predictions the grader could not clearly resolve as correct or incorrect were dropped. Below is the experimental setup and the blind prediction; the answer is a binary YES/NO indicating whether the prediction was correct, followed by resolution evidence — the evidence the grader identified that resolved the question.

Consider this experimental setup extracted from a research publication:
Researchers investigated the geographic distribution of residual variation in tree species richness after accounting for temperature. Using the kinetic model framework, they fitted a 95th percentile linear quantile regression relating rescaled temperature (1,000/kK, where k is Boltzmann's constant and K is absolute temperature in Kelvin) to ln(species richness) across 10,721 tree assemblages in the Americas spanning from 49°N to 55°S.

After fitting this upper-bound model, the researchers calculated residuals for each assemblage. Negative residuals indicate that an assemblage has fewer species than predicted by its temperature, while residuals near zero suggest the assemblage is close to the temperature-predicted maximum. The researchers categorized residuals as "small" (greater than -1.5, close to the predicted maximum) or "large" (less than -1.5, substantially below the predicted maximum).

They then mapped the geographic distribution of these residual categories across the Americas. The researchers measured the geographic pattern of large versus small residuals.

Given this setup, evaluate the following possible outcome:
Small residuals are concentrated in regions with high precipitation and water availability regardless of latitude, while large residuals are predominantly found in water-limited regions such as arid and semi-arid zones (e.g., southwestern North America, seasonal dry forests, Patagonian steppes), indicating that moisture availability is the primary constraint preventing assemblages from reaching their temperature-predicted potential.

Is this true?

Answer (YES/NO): NO